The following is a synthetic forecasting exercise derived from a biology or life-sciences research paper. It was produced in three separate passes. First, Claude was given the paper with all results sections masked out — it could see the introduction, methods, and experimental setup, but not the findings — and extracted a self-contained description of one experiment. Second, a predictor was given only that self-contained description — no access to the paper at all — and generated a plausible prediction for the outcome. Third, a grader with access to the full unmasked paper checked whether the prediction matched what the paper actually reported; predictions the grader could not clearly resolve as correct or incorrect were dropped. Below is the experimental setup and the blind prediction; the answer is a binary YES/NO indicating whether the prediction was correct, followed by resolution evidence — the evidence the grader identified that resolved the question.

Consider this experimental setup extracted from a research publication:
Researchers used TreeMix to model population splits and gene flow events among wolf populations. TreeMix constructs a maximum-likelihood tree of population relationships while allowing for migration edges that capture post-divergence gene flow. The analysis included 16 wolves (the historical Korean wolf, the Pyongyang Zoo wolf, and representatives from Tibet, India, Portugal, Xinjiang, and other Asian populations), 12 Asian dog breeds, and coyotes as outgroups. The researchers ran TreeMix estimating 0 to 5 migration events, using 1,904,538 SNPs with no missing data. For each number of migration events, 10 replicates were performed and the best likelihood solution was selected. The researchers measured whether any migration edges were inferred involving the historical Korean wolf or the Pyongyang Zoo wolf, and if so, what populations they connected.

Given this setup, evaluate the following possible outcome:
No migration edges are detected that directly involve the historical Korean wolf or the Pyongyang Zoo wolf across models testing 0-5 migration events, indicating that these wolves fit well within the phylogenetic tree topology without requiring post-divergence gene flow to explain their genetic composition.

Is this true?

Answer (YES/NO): NO